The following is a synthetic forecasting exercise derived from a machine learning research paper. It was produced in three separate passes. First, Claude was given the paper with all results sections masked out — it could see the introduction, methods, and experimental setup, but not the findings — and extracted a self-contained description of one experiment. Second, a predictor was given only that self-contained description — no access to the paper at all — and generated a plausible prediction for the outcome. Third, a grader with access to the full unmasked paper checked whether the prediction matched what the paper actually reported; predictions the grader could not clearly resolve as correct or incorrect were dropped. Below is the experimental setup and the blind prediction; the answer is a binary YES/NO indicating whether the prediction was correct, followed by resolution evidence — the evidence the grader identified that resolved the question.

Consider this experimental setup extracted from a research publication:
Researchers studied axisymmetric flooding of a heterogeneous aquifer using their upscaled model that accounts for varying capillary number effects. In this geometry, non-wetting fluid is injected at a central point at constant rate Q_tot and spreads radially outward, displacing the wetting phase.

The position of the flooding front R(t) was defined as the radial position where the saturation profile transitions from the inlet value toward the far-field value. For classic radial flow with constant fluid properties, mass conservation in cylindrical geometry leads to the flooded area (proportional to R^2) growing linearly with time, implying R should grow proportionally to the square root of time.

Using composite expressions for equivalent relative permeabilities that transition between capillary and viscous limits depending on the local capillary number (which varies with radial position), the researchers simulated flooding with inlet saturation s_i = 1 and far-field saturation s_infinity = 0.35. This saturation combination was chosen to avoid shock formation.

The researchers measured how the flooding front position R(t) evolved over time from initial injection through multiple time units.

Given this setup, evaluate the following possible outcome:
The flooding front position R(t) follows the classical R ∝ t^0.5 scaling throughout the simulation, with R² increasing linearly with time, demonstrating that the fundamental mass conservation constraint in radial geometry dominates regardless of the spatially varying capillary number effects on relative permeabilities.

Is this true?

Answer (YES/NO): NO